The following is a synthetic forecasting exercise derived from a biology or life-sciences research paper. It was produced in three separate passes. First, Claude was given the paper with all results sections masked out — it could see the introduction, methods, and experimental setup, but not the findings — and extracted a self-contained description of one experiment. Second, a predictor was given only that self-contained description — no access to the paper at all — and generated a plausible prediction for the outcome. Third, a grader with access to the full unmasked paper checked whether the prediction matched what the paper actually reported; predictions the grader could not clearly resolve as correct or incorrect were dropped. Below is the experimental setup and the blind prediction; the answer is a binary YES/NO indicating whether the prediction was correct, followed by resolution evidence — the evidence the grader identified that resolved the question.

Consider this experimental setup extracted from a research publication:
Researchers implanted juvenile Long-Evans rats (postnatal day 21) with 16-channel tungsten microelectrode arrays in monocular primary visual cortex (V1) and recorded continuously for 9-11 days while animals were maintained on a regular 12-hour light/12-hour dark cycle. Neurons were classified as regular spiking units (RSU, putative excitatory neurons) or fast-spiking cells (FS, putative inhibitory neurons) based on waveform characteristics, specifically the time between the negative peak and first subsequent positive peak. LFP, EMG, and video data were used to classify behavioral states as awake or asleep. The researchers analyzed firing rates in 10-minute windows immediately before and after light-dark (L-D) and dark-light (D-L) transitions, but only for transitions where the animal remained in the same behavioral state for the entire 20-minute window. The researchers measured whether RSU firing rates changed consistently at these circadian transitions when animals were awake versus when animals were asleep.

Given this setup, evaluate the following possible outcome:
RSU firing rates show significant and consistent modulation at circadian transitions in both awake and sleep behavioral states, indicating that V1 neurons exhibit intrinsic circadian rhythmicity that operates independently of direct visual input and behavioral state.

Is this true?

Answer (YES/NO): NO